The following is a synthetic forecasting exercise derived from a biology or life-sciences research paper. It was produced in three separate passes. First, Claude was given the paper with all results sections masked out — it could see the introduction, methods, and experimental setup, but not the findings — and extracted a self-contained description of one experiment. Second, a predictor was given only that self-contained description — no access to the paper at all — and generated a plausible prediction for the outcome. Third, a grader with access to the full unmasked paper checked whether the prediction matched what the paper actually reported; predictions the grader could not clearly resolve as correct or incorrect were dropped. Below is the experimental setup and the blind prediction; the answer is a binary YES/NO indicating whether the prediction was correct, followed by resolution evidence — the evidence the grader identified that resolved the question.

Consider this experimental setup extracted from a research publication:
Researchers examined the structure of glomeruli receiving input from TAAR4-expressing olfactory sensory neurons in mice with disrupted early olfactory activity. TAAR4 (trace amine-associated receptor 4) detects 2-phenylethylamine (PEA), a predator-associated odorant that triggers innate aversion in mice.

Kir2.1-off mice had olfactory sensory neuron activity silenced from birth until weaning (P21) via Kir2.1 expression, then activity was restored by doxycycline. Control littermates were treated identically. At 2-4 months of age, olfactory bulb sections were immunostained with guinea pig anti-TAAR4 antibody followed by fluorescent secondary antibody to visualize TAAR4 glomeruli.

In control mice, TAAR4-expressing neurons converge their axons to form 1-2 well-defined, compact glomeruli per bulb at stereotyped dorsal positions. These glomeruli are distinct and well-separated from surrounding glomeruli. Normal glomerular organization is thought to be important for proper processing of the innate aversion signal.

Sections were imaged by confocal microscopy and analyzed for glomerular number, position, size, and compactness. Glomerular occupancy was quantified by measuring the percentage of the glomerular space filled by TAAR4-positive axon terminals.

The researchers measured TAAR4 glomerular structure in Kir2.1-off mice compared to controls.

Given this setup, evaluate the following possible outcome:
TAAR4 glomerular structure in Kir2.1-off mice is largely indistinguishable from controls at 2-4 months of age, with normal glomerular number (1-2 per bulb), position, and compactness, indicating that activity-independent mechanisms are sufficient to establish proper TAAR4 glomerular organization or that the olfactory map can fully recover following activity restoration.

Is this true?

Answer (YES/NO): NO